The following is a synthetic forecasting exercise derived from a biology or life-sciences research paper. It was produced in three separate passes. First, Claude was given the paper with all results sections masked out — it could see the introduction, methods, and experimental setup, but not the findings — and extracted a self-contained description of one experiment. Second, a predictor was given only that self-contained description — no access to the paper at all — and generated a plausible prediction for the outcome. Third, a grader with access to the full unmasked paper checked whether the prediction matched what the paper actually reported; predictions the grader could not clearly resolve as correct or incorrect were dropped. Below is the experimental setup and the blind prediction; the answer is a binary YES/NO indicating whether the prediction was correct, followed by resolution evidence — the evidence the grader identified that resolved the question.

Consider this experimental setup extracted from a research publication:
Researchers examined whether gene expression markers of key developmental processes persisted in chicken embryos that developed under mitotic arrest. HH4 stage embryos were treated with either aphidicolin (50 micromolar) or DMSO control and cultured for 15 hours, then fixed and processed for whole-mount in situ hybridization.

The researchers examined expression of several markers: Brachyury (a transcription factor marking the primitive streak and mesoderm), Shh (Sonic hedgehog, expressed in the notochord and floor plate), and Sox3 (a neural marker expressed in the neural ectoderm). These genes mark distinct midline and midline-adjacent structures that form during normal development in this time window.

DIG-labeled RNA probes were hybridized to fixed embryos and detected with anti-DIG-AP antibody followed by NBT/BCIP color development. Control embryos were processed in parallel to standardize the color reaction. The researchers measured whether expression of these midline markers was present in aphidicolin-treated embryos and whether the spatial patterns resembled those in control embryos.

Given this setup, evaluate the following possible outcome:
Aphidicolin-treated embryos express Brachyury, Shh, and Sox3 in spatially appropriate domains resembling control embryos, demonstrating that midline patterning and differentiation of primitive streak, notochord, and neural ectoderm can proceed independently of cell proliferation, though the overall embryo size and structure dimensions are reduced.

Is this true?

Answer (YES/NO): YES